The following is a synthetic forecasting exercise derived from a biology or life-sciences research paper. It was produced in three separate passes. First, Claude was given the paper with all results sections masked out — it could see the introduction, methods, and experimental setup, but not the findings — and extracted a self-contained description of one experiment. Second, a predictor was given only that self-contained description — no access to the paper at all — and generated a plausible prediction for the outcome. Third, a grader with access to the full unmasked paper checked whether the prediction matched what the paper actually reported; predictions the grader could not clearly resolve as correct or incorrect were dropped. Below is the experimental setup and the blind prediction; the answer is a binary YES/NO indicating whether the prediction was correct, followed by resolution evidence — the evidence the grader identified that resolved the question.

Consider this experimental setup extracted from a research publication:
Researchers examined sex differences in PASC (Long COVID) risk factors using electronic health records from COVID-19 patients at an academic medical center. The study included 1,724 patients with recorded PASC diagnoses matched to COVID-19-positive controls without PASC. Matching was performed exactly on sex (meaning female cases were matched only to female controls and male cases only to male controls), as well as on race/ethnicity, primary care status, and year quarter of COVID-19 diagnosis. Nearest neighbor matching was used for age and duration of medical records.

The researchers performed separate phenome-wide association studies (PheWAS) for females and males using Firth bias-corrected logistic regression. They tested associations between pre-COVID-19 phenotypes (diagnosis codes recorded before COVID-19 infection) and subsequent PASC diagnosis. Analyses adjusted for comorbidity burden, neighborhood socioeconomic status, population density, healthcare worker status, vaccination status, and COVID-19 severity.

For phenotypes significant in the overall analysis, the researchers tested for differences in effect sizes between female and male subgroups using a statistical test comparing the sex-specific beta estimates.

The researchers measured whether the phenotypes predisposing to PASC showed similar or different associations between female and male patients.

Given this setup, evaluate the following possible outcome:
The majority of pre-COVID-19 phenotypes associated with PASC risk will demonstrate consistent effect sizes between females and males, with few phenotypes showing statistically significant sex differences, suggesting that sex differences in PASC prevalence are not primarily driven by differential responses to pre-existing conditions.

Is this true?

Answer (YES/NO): YES